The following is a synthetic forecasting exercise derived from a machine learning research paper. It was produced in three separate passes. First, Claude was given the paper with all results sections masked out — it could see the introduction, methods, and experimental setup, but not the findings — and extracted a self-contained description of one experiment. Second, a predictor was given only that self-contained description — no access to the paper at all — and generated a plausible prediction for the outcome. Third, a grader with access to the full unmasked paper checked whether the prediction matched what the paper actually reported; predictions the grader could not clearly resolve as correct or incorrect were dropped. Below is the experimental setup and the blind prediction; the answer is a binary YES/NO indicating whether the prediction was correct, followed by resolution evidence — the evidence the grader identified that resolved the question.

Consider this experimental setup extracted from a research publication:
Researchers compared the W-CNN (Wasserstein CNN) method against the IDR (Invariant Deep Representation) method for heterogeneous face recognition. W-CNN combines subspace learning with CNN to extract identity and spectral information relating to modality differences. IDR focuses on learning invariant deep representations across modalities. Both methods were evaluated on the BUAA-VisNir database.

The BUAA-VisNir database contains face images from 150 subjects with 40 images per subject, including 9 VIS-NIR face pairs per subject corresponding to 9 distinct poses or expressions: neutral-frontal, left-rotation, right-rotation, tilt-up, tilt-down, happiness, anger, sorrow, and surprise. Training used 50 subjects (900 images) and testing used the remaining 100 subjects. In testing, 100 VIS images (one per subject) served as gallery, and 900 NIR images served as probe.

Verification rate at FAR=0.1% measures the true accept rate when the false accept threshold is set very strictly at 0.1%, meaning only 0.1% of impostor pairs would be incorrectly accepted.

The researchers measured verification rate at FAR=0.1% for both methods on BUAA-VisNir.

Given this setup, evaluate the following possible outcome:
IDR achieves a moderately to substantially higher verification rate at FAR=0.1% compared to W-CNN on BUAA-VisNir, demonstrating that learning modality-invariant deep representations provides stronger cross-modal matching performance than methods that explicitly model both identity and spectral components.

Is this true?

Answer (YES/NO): NO